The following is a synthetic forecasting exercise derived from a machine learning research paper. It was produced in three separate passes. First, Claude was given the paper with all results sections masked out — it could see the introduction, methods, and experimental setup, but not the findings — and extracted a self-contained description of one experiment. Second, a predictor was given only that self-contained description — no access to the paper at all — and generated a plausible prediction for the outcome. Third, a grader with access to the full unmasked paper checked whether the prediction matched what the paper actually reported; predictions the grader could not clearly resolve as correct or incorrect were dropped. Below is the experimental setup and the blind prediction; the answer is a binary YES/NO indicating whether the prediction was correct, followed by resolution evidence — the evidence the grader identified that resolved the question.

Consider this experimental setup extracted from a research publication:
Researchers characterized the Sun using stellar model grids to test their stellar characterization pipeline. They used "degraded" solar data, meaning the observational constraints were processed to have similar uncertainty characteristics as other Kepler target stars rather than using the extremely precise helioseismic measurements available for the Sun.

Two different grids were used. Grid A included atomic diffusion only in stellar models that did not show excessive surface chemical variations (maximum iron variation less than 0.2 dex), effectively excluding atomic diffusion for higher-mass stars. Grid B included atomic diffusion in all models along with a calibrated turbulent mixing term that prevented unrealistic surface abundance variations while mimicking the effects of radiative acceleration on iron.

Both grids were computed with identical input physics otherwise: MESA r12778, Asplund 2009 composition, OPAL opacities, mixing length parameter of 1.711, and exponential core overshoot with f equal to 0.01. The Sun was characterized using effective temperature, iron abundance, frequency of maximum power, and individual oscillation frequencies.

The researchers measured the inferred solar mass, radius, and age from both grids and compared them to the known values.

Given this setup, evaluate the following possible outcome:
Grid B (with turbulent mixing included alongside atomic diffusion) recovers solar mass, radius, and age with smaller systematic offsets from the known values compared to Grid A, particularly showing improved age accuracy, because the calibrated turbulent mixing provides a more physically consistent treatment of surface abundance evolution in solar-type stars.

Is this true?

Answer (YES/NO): NO